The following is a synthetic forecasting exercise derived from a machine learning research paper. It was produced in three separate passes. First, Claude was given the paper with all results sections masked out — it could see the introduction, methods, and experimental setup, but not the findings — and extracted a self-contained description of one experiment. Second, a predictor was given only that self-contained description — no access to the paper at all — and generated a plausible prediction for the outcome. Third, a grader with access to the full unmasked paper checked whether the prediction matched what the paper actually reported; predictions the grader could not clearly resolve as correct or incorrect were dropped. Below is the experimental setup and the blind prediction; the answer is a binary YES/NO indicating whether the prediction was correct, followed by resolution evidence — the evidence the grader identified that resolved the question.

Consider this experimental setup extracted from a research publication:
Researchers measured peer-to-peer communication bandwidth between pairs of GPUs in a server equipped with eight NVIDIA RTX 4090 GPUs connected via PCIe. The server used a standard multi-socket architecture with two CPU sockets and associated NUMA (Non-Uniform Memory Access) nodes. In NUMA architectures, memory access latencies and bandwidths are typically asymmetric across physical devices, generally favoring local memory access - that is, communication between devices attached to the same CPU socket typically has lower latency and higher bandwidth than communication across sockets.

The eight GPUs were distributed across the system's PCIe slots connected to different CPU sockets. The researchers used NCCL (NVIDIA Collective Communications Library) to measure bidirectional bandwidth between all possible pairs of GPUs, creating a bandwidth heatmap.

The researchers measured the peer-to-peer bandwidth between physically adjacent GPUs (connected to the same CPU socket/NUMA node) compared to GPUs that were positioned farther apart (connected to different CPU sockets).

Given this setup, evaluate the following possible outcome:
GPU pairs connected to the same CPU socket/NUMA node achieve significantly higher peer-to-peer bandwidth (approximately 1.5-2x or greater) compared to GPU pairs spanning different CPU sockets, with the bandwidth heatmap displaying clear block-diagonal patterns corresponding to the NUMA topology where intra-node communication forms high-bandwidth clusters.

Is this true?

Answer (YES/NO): NO